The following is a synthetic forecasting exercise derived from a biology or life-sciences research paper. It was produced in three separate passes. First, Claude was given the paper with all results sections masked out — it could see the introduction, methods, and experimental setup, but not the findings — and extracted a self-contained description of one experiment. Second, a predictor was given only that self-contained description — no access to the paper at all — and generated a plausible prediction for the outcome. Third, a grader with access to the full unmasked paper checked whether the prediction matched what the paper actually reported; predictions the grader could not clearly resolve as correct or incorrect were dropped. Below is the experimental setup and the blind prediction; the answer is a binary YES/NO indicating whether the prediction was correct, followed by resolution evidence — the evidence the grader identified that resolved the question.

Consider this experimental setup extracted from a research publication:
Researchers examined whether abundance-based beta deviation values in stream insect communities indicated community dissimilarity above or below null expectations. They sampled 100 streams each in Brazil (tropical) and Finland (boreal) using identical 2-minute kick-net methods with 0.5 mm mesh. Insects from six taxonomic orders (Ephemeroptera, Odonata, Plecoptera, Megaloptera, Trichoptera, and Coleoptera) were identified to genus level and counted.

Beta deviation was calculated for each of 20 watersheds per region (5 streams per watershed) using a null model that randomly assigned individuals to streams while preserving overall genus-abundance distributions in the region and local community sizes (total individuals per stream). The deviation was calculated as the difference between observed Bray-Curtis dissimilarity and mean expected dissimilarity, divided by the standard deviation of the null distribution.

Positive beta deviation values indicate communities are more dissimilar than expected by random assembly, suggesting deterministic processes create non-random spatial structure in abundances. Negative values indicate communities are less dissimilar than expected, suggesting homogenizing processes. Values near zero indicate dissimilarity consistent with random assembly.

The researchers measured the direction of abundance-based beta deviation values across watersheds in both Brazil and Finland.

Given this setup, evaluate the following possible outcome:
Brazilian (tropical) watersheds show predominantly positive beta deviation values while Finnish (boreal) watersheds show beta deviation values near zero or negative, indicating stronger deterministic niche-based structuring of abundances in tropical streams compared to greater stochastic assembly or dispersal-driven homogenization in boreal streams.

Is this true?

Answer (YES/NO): NO